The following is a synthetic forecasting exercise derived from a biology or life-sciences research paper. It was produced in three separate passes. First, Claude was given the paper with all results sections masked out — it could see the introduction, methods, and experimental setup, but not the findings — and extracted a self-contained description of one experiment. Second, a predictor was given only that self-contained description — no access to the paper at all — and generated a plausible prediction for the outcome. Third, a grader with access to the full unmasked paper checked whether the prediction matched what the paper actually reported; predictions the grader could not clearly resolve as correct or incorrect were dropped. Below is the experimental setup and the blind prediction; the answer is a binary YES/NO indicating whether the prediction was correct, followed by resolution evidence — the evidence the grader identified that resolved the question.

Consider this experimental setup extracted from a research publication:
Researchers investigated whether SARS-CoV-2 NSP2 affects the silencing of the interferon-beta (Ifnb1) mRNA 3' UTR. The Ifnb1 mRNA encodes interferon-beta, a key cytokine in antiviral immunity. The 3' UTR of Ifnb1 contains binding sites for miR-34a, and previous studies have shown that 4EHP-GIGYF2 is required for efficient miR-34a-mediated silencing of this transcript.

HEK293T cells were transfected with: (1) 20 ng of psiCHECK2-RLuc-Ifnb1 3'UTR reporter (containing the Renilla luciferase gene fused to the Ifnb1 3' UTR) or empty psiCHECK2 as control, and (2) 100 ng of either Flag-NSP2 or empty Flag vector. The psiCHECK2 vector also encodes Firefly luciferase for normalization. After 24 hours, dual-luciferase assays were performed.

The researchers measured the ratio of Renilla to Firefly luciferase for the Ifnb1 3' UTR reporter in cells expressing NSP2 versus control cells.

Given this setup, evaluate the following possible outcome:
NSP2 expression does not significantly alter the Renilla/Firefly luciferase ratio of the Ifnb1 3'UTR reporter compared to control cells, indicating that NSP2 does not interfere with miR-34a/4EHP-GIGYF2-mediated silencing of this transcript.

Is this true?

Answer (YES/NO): NO